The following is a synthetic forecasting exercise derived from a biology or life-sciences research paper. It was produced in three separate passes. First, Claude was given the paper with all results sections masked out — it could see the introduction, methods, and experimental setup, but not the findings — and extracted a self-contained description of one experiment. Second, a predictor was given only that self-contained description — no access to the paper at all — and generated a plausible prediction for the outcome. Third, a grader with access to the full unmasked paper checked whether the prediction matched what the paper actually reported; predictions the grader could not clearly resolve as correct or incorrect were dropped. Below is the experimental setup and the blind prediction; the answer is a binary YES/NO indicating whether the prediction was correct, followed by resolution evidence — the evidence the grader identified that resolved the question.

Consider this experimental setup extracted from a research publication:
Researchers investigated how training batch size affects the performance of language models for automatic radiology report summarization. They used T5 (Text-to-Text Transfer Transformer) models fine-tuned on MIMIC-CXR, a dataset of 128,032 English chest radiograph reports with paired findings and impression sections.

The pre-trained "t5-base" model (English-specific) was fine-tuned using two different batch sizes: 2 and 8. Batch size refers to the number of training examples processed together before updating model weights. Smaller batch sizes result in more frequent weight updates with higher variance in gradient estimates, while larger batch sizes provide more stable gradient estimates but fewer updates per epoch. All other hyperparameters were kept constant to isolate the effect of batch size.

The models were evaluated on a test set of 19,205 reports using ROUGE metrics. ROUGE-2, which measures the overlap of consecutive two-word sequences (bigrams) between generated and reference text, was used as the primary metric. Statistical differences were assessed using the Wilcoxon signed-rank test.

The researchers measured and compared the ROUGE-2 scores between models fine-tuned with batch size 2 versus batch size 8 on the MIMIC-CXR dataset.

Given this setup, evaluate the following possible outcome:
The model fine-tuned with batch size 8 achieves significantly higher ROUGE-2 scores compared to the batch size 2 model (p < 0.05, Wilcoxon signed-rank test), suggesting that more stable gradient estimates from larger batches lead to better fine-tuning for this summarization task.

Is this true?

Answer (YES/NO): NO